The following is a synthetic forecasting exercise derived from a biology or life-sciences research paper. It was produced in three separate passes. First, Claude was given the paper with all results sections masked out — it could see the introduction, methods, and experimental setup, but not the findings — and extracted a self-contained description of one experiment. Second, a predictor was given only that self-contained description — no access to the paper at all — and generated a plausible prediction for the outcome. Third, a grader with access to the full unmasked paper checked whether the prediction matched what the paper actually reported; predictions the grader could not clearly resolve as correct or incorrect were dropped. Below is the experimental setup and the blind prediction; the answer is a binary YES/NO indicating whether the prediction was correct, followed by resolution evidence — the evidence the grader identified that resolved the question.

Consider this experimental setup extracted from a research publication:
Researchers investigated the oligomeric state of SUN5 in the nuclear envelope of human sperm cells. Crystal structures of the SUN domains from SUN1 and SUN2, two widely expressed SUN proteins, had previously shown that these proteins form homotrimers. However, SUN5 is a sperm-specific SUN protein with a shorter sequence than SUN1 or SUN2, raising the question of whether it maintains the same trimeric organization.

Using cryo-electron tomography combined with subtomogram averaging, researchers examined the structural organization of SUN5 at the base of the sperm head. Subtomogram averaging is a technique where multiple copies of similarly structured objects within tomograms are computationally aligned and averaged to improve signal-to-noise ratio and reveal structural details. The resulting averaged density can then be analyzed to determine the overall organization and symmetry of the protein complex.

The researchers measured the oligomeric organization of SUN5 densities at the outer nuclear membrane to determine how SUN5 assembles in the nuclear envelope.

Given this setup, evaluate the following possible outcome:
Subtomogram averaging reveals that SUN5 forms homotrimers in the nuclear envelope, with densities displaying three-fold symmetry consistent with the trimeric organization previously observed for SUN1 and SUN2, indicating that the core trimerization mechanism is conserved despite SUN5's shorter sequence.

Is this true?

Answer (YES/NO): YES